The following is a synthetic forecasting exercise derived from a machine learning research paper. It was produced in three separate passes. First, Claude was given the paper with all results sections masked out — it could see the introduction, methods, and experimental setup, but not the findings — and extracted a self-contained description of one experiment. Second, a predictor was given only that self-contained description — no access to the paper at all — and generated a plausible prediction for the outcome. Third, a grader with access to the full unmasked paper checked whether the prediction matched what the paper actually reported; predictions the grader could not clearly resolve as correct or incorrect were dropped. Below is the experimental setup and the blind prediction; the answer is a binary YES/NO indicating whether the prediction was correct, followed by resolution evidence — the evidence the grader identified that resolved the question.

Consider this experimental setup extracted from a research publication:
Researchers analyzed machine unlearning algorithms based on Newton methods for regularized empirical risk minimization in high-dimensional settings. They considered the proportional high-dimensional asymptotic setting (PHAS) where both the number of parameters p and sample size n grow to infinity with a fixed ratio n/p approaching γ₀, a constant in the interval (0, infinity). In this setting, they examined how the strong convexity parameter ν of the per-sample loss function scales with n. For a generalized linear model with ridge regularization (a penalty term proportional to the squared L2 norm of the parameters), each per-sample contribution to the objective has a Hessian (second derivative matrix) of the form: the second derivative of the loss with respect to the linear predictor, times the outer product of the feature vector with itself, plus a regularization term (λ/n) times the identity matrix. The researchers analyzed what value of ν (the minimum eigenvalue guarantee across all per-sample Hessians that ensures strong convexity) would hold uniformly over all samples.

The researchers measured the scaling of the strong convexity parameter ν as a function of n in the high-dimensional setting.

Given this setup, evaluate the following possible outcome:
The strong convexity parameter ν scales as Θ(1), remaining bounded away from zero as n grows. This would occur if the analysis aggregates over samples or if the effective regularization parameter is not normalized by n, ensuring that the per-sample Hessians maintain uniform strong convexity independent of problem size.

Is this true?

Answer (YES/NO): NO